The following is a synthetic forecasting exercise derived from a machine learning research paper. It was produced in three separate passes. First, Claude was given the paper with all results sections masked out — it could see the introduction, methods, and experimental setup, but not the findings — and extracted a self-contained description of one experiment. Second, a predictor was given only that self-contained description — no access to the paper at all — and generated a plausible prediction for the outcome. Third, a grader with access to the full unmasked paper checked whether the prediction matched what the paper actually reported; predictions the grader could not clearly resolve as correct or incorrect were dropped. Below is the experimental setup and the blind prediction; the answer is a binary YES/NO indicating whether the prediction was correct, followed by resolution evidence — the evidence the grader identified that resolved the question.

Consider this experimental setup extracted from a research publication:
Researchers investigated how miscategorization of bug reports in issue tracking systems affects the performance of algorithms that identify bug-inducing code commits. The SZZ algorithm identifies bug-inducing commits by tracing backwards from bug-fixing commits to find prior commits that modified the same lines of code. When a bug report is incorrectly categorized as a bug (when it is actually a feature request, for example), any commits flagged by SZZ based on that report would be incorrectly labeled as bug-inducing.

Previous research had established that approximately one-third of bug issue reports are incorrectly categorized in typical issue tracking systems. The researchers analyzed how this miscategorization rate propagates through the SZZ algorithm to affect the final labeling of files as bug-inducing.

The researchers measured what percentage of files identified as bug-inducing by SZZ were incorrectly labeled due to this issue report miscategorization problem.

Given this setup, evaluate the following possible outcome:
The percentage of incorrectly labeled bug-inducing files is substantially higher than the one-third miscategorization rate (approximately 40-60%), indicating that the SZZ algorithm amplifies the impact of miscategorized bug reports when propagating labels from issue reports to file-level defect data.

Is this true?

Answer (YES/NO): NO